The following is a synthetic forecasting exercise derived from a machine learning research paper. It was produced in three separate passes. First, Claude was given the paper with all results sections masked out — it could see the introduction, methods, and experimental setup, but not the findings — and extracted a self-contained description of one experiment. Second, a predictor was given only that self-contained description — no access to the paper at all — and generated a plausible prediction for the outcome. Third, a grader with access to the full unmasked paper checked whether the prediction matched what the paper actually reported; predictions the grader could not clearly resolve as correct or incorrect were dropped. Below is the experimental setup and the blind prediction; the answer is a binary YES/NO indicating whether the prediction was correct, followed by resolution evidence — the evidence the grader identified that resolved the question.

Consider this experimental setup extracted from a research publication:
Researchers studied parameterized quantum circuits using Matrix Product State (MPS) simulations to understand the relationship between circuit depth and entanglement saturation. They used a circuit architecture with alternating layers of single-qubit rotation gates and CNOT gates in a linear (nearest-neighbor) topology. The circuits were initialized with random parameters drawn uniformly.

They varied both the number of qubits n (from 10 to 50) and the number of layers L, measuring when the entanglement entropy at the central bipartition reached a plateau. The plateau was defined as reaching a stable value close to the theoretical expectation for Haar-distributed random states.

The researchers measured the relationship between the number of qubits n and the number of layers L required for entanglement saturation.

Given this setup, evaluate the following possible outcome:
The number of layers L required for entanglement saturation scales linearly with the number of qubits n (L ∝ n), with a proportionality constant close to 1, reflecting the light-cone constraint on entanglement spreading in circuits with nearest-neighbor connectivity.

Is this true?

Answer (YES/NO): YES